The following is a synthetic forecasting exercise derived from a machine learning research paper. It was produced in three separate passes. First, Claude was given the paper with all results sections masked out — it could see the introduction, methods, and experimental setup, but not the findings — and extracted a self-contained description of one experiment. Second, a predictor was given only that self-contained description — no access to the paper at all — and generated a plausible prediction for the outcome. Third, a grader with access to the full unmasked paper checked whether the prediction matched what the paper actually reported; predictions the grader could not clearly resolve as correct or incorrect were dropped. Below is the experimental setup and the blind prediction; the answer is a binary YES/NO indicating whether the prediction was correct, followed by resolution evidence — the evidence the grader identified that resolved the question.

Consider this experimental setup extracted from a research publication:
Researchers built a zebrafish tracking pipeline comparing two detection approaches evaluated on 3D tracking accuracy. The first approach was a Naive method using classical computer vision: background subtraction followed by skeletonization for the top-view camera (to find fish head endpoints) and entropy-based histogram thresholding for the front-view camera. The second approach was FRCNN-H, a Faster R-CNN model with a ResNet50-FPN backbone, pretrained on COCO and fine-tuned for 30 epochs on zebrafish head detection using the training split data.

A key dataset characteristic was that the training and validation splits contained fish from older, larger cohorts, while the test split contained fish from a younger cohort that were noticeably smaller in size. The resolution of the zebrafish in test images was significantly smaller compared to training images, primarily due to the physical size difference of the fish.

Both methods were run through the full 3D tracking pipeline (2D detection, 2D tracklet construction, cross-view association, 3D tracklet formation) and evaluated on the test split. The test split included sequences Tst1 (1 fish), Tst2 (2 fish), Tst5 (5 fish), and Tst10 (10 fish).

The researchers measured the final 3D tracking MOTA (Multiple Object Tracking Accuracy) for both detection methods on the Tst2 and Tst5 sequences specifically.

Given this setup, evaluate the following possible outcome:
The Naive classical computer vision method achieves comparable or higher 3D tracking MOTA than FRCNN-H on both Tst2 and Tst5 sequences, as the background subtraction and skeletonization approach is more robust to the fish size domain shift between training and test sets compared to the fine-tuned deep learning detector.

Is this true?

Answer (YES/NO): NO